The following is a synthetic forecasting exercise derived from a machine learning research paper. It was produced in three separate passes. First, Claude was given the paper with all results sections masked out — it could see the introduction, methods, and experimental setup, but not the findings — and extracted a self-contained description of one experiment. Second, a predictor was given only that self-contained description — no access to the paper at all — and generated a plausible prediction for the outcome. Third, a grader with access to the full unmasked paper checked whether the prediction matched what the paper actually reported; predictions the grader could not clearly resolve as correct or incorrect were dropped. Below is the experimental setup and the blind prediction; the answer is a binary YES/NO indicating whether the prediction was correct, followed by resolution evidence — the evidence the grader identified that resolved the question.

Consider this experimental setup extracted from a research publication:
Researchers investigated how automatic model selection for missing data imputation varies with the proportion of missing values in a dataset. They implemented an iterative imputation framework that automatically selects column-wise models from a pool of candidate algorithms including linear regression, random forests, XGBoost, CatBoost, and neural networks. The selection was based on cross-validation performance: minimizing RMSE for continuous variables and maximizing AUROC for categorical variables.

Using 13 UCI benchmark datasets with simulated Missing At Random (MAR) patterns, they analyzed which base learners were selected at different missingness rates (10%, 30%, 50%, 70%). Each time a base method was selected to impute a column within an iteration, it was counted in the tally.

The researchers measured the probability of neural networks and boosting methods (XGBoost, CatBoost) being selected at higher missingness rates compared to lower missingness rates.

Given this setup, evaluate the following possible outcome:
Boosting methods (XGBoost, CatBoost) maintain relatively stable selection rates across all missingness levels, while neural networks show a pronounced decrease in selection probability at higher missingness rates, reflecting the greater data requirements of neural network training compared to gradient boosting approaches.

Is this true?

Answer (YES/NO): NO